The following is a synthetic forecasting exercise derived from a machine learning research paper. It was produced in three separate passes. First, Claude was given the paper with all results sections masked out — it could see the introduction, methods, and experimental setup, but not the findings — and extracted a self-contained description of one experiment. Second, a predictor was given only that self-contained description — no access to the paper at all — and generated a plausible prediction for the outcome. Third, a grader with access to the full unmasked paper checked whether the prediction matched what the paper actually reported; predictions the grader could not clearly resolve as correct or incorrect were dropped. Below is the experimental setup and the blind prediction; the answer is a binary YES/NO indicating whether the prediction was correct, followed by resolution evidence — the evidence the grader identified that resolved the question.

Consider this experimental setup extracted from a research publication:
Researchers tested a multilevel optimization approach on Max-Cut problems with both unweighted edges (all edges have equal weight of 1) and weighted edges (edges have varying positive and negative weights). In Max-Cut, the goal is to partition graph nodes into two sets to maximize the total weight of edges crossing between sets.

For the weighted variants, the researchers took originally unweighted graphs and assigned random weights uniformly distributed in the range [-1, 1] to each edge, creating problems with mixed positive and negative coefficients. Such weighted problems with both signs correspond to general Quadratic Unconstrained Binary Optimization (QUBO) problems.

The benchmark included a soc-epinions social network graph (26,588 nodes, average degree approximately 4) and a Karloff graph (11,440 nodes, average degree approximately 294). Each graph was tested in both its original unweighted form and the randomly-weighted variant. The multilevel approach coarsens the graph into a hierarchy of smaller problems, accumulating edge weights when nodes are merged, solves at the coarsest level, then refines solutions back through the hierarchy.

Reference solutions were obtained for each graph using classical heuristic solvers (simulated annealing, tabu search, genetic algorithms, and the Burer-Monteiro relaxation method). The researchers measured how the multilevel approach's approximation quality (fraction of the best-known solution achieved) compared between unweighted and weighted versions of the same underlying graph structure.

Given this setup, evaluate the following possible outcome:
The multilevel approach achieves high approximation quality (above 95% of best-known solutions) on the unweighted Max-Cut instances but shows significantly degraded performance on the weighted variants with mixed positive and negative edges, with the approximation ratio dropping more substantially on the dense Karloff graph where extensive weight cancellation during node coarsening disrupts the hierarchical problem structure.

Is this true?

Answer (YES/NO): NO